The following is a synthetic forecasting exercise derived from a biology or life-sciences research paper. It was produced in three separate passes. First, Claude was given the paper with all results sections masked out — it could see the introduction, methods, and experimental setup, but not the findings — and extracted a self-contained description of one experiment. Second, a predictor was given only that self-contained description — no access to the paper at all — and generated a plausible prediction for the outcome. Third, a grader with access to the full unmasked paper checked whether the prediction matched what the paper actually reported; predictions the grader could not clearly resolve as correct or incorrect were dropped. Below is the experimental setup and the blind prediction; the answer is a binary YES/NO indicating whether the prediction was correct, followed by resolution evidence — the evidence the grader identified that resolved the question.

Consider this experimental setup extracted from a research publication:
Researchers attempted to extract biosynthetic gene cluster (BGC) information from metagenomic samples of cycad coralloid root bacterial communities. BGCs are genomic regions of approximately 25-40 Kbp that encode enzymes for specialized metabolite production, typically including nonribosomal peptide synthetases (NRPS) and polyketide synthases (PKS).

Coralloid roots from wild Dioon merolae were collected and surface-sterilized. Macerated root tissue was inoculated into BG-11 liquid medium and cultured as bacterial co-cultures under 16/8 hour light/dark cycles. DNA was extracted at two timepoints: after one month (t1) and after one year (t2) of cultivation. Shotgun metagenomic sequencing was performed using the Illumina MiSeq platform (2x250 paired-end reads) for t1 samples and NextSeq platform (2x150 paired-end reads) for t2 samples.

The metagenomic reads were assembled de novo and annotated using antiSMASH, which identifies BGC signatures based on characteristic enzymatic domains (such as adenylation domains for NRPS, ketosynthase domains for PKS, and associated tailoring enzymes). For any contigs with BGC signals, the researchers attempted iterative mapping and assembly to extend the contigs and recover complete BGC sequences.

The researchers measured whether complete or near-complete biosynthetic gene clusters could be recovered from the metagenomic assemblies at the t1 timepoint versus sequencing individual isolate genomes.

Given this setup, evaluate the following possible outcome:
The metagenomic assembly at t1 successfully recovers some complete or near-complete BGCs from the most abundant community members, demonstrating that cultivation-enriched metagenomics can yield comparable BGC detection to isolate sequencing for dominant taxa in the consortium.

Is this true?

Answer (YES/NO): NO